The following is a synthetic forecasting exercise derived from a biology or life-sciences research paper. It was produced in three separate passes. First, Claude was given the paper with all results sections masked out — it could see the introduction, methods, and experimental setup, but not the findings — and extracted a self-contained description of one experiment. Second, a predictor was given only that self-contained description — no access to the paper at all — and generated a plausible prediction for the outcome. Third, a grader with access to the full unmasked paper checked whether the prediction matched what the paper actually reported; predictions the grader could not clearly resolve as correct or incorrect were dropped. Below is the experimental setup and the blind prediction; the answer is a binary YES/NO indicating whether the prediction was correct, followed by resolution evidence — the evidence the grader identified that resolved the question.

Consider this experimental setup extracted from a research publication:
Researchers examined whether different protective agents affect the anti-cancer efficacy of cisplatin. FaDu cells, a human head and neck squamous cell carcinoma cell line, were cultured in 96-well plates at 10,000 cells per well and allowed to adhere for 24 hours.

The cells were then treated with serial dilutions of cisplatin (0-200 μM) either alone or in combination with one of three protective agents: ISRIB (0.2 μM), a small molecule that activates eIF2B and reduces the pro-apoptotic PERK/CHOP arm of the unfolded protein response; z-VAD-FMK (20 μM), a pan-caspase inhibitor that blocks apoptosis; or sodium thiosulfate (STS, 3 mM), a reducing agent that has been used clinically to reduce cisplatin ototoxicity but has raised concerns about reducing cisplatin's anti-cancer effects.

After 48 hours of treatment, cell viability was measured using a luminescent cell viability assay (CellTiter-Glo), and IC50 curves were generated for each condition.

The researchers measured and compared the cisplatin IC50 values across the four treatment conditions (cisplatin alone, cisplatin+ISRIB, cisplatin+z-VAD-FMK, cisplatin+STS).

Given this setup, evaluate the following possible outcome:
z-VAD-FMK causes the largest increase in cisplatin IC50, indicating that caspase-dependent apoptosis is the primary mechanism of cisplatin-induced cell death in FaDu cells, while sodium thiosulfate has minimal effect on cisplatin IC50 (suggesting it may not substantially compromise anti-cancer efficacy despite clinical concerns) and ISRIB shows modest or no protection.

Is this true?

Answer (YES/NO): NO